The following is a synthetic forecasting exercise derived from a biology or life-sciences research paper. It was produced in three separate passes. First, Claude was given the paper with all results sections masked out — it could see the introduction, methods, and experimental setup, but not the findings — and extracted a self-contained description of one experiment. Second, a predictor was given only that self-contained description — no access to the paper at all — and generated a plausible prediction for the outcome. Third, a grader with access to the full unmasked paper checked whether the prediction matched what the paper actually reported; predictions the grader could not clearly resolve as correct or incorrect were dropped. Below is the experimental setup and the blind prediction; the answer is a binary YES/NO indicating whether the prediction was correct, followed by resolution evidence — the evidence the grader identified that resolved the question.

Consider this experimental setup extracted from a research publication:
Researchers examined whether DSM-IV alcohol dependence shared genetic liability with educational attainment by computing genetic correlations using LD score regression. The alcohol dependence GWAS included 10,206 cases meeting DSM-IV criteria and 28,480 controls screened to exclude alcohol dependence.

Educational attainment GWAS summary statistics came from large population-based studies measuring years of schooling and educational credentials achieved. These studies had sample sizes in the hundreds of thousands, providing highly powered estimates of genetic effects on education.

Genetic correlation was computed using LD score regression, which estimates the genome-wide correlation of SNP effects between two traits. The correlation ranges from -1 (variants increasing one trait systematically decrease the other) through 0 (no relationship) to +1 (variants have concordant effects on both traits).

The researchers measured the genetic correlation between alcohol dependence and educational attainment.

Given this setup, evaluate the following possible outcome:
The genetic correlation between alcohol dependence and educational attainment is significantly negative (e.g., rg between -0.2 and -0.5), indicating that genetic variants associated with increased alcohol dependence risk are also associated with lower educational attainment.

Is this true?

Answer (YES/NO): YES